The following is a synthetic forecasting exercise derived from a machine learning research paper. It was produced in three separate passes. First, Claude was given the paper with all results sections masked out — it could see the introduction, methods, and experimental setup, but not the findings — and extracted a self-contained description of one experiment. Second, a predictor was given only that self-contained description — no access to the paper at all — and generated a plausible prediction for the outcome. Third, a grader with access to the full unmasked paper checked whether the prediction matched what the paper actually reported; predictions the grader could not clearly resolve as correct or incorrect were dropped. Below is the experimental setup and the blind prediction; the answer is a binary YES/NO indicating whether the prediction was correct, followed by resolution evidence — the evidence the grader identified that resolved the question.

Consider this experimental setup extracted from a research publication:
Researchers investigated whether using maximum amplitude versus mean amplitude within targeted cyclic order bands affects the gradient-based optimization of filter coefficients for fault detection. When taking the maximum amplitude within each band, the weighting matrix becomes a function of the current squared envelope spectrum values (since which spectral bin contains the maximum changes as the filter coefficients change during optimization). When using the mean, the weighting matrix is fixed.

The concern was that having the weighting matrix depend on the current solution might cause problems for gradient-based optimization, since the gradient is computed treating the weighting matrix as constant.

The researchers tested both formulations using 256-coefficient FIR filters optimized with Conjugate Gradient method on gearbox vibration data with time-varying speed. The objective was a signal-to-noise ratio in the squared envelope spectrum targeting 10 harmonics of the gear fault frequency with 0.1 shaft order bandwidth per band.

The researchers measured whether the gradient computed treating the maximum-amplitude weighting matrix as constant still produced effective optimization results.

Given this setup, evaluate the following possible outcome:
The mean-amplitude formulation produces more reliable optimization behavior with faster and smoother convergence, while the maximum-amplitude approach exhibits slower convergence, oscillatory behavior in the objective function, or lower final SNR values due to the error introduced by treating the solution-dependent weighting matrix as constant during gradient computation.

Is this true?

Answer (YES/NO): NO